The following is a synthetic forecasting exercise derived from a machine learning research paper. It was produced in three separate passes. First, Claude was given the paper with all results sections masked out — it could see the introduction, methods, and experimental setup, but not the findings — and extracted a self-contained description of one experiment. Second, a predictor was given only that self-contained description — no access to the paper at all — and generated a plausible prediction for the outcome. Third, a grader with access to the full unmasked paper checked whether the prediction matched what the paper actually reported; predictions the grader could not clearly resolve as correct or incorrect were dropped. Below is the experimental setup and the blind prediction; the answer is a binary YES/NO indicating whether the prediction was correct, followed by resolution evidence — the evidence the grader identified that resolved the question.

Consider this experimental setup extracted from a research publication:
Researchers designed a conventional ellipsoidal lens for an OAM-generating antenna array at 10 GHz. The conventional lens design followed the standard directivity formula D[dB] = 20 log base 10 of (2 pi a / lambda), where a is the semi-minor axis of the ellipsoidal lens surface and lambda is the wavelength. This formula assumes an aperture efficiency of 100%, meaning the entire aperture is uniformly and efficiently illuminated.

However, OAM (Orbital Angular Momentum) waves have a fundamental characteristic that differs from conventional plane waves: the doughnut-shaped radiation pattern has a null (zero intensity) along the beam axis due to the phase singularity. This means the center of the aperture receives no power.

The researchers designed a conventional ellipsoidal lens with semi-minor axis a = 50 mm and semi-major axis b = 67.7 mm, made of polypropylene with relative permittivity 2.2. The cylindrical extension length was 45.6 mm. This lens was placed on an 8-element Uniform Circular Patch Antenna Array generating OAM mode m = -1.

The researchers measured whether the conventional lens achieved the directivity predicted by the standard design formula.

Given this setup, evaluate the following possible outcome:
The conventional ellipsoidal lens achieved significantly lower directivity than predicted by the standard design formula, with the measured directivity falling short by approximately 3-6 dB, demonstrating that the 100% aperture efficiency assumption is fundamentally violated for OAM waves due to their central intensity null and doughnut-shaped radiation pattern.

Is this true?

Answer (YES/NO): NO